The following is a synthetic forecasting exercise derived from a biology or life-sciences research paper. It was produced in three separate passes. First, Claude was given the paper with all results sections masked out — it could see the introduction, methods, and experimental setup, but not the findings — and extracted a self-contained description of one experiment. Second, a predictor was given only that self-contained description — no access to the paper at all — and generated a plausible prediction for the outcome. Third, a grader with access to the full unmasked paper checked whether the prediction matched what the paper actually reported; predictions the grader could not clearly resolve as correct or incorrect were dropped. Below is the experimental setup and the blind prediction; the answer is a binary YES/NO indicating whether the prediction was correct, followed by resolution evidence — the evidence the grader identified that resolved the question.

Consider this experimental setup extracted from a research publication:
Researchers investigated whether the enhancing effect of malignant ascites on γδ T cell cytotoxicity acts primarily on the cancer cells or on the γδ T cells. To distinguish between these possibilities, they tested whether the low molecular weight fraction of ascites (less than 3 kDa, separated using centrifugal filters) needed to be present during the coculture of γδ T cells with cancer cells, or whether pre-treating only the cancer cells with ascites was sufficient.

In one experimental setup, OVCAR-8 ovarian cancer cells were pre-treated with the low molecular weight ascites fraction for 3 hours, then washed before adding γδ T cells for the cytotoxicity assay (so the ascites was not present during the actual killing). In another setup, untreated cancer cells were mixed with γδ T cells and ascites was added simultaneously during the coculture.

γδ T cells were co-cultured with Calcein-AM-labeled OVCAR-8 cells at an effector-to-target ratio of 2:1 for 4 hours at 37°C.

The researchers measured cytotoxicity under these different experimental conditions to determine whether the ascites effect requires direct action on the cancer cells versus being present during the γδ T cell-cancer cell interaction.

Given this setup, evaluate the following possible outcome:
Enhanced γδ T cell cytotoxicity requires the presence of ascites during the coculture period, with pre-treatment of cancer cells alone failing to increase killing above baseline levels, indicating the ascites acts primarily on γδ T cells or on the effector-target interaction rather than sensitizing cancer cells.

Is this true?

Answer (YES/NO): NO